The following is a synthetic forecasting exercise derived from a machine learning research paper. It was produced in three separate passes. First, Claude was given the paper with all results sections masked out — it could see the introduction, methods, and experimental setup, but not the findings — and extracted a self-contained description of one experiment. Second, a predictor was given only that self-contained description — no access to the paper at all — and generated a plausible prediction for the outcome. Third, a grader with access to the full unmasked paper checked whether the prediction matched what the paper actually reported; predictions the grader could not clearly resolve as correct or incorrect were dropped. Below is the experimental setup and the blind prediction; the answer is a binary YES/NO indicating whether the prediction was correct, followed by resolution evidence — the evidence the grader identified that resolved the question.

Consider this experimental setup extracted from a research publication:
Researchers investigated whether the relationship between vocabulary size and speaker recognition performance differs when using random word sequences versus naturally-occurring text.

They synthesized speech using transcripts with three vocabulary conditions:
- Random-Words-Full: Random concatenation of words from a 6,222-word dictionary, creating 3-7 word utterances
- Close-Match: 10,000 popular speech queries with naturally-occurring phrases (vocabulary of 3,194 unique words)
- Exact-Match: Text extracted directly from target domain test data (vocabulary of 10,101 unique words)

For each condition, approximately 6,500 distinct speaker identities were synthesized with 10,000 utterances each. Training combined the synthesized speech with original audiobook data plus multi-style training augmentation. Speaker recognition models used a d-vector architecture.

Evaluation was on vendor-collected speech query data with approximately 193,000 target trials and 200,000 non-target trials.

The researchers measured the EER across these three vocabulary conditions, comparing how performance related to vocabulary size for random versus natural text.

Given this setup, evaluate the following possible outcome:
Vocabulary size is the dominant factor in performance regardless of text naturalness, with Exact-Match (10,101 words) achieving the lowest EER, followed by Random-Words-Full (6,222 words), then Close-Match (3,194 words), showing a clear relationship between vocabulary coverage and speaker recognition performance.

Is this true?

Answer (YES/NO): NO